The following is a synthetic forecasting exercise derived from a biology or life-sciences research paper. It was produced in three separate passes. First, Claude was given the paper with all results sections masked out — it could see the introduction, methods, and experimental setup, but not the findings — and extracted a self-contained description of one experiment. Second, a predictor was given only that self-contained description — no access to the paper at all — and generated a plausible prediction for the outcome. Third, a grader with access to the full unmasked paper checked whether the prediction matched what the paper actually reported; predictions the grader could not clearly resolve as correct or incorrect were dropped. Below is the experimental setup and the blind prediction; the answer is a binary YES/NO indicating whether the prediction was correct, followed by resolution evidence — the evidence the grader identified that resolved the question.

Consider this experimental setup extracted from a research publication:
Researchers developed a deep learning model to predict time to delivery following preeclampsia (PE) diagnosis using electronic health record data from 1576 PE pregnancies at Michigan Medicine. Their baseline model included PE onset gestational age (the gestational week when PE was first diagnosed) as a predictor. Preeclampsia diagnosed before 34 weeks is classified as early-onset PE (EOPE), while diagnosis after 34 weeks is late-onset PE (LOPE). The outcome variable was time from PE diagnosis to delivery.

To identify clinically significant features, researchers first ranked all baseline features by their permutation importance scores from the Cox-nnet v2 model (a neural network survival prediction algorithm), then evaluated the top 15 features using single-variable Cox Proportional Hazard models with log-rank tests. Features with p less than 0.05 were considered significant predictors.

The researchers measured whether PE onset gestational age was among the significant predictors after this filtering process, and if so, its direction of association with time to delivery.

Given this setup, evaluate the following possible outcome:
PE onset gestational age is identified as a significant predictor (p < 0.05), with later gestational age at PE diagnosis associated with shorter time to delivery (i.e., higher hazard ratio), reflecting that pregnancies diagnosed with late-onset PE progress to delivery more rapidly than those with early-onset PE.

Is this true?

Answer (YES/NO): YES